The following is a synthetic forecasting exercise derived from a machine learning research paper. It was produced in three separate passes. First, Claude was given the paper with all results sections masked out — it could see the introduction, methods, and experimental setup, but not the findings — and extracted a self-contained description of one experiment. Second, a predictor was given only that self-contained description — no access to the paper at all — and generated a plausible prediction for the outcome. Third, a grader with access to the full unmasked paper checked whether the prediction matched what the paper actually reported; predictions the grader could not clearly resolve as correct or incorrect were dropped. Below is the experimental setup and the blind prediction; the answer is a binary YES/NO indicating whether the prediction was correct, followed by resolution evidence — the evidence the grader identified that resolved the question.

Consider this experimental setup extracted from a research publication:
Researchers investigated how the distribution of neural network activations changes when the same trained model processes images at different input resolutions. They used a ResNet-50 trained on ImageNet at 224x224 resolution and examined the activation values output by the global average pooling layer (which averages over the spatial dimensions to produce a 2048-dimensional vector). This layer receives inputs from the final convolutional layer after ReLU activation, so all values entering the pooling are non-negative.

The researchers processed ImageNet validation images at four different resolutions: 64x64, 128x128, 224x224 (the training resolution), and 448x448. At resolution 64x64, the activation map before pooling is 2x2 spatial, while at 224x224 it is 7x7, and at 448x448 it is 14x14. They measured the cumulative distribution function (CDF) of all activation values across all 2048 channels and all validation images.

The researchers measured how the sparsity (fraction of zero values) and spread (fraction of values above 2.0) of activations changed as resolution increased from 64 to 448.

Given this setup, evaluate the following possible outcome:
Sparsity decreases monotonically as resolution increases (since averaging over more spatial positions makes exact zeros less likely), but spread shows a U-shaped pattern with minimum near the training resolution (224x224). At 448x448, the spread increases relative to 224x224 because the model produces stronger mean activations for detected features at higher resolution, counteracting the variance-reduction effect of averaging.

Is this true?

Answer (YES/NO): NO